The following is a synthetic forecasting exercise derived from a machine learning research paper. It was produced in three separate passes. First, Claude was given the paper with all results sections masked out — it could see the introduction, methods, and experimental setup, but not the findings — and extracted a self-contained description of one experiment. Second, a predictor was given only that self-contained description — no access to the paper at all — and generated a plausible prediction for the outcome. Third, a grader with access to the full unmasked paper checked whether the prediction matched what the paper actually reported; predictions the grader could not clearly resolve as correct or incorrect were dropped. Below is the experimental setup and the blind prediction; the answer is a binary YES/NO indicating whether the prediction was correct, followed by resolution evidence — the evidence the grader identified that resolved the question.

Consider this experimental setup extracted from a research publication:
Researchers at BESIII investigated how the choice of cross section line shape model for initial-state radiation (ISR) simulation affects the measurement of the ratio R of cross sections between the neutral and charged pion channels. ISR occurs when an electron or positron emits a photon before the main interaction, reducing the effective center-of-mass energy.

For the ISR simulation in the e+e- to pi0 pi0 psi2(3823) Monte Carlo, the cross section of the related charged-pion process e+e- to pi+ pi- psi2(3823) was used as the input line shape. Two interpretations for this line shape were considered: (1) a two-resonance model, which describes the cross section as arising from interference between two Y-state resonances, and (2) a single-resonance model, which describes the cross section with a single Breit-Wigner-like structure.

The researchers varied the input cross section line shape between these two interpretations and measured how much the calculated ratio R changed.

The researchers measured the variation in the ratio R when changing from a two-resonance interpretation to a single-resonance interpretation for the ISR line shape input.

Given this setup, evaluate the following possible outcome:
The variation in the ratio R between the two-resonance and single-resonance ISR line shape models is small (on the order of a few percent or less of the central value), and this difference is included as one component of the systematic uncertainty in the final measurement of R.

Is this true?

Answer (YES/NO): NO